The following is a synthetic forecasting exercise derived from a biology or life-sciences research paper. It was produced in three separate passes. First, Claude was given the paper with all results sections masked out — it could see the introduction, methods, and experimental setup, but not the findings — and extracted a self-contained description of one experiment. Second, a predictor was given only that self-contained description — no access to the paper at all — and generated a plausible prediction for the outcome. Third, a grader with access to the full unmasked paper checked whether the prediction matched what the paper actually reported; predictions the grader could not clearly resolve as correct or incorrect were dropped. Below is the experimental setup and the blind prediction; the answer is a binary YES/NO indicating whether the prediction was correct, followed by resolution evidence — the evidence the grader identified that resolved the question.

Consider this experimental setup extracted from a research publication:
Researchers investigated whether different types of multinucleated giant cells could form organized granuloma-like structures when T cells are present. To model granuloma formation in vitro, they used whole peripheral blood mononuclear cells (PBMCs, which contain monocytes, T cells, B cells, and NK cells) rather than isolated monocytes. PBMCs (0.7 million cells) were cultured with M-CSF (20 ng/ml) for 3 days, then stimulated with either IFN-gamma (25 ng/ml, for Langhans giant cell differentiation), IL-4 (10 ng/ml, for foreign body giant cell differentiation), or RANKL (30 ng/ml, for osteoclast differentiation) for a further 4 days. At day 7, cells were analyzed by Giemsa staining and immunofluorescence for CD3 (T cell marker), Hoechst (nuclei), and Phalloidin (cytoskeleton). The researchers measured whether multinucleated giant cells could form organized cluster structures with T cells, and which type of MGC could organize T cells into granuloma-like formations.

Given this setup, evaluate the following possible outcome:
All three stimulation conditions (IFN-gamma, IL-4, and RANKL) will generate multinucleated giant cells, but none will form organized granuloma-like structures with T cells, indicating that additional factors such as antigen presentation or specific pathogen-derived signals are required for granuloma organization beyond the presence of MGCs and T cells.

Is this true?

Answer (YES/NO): NO